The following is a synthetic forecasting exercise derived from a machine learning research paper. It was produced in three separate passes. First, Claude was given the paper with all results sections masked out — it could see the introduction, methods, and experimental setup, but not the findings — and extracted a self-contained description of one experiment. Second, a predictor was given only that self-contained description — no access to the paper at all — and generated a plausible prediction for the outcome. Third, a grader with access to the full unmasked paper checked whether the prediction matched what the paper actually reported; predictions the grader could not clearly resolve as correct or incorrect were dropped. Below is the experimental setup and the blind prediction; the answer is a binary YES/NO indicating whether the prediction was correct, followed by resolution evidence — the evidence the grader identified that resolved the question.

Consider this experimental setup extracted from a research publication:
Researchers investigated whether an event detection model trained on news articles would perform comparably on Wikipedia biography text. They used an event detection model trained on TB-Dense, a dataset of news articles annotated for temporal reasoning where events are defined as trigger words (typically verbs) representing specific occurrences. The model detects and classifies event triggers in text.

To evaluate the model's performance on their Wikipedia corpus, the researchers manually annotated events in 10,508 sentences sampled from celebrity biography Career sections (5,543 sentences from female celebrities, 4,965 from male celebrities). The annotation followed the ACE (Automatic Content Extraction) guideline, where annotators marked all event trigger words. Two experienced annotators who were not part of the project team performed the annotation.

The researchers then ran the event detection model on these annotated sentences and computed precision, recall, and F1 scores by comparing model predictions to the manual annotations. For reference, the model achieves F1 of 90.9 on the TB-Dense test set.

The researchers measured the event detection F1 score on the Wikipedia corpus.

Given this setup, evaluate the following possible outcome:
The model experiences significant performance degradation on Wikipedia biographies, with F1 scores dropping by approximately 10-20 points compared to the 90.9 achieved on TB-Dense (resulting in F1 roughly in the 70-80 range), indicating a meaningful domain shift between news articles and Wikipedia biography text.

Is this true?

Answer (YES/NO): NO